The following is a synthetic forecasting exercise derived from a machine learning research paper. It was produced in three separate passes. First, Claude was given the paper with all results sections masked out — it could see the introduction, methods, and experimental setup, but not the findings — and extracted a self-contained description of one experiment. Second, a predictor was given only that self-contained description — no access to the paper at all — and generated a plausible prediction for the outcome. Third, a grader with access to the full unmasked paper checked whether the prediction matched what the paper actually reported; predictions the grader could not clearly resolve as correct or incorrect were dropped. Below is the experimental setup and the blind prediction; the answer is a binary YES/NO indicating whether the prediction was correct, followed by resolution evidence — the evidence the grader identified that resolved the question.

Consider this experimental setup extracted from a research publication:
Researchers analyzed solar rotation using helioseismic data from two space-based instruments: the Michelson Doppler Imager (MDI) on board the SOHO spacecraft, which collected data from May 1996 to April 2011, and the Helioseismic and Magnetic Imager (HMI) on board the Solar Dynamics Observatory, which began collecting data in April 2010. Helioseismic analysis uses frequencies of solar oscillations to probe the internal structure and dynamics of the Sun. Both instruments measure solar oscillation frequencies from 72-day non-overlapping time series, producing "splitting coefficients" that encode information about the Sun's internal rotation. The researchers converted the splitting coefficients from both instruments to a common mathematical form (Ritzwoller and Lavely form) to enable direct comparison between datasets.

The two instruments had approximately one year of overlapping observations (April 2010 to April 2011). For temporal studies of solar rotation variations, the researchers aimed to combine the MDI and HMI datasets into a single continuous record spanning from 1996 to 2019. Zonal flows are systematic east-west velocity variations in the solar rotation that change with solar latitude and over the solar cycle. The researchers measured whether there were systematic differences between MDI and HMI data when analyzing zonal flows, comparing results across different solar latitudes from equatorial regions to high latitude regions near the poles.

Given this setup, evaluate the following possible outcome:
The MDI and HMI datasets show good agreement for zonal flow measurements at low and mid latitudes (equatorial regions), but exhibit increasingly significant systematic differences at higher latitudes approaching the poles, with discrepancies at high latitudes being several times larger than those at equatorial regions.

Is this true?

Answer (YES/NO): NO